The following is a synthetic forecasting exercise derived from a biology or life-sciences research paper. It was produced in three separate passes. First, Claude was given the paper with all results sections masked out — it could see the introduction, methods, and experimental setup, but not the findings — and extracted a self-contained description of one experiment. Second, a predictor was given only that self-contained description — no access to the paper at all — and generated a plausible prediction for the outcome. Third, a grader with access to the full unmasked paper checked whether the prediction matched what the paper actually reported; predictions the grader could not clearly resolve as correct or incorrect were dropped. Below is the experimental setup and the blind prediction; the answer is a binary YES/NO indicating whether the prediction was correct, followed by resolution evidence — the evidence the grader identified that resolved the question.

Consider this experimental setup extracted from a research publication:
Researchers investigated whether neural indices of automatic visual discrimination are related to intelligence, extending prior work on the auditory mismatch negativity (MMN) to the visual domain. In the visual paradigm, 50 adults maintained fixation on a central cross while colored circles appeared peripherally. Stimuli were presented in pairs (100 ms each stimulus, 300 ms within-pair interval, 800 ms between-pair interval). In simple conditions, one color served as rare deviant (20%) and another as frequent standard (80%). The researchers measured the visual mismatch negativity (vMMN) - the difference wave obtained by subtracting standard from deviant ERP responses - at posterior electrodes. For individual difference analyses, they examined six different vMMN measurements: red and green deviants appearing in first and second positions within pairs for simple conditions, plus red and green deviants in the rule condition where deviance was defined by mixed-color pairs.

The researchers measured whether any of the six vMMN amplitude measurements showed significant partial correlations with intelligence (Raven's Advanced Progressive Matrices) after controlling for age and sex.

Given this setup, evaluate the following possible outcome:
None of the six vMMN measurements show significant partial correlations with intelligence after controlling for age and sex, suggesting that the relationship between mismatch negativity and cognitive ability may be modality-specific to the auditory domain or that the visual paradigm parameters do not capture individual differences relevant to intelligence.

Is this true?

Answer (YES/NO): YES